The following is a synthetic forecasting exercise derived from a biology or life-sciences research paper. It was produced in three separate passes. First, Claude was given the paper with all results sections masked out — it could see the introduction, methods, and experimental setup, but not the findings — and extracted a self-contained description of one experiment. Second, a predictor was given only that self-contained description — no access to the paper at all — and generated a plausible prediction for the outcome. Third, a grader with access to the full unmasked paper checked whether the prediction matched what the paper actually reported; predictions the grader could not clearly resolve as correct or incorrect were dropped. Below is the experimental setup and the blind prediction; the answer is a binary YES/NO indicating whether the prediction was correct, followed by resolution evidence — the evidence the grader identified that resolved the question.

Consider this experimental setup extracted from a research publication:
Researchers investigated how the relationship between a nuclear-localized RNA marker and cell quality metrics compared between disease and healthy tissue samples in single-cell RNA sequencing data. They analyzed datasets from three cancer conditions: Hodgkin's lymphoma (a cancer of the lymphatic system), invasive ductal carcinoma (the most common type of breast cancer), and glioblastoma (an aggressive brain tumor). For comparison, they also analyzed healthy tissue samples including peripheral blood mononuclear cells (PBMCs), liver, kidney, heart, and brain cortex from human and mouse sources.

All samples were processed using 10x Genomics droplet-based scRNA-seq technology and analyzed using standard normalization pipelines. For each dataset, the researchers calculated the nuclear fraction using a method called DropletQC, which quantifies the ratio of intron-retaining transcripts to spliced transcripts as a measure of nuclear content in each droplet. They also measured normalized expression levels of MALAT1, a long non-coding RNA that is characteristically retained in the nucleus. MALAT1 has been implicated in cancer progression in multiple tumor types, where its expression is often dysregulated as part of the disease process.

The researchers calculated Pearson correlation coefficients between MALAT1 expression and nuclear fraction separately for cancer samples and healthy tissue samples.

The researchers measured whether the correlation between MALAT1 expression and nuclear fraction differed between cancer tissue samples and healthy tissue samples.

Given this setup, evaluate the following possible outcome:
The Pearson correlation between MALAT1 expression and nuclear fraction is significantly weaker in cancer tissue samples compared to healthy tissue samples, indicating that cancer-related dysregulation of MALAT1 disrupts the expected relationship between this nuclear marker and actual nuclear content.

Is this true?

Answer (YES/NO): NO